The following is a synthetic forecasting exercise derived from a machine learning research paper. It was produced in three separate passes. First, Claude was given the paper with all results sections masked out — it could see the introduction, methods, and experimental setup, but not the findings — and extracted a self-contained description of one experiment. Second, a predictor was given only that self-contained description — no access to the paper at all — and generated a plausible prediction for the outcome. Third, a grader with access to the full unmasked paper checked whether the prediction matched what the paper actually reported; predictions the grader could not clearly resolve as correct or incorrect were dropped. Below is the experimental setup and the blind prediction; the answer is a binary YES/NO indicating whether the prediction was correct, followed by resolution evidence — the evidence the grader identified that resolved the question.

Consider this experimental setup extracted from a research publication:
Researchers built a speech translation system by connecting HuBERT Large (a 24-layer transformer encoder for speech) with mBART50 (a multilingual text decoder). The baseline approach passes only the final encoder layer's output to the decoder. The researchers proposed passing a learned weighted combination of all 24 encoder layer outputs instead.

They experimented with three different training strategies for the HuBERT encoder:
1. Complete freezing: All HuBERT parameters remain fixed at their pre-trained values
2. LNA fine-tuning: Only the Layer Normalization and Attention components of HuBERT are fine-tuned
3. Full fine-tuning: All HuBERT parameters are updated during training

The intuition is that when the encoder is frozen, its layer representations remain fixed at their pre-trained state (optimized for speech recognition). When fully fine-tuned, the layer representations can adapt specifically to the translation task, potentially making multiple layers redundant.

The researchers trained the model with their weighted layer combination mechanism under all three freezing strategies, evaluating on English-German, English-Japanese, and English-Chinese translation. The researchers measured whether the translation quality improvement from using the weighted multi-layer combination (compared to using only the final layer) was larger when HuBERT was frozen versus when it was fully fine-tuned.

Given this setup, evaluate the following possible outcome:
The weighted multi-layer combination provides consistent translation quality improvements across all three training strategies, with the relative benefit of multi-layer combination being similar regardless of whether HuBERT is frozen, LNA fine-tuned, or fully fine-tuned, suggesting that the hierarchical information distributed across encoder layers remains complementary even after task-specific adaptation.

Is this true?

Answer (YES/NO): NO